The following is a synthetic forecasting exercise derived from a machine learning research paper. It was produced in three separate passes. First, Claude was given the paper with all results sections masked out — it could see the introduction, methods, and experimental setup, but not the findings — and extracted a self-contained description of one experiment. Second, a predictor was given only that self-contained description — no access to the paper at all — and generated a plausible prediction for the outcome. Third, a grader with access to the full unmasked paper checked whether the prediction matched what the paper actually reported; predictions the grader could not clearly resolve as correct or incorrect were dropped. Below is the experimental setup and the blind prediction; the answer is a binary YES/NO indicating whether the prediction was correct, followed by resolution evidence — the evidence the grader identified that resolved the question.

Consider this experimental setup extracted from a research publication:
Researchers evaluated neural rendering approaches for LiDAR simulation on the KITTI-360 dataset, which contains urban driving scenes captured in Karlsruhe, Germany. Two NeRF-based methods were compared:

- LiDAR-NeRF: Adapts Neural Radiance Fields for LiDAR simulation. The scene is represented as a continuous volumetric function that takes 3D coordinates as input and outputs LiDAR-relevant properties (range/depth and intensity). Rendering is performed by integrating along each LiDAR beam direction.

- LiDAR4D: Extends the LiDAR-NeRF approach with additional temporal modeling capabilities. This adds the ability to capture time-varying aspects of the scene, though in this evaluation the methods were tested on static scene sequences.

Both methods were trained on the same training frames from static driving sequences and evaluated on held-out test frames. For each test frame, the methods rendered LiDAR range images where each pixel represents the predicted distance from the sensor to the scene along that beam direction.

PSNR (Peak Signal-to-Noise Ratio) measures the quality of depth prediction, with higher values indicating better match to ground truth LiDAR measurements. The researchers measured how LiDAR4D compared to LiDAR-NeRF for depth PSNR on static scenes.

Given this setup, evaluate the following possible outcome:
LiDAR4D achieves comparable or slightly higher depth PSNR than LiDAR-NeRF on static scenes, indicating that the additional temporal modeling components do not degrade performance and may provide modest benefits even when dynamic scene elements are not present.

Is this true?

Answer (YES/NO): YES